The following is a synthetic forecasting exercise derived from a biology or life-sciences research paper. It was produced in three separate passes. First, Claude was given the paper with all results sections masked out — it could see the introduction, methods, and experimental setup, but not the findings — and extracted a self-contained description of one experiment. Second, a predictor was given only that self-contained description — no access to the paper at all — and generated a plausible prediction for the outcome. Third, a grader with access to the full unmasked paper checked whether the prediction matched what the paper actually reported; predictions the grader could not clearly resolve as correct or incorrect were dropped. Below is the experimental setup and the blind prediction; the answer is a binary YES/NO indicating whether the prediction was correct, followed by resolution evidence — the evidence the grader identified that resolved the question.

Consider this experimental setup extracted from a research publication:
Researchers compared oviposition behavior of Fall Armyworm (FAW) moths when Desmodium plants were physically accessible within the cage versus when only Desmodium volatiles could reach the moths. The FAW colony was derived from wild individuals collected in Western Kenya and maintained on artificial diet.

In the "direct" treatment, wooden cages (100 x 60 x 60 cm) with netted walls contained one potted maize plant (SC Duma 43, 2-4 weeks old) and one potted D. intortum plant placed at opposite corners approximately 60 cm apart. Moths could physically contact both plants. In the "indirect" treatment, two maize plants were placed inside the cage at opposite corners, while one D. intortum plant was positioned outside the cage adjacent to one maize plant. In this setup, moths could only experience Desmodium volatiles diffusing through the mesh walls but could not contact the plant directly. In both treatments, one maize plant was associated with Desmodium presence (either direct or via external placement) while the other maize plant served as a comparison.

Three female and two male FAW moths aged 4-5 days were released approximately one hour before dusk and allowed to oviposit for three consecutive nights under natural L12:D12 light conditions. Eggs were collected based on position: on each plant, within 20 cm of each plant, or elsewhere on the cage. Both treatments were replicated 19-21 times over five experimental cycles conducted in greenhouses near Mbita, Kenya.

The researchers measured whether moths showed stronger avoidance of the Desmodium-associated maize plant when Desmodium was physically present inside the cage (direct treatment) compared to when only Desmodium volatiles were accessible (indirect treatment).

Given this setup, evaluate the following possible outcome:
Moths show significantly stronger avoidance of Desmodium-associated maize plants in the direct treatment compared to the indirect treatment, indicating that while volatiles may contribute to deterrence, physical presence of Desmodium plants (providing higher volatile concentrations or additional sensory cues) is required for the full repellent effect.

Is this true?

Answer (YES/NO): NO